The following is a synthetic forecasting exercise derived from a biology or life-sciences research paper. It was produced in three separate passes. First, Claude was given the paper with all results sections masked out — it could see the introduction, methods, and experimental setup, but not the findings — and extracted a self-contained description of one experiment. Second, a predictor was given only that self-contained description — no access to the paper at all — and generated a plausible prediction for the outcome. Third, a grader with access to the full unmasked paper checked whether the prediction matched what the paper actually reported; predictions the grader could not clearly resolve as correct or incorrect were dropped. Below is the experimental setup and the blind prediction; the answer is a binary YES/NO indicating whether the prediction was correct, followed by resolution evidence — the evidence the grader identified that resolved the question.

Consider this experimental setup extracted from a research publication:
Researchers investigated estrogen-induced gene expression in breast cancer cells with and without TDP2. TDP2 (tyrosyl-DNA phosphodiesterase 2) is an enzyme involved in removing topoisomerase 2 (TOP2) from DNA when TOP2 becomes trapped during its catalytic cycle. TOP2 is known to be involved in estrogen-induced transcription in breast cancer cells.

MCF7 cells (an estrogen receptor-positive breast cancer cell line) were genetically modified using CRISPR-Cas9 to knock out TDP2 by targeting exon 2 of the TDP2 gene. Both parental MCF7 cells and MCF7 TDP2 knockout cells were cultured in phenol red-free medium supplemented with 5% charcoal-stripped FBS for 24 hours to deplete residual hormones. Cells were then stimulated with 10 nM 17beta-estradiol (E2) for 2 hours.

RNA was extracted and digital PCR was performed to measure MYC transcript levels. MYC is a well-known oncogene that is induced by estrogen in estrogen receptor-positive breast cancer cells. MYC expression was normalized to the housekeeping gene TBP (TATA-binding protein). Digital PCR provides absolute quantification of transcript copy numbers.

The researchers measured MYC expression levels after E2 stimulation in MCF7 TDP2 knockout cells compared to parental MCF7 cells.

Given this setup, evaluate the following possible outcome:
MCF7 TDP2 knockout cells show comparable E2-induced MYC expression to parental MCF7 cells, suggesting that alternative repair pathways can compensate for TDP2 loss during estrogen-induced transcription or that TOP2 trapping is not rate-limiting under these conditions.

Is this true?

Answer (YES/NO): NO